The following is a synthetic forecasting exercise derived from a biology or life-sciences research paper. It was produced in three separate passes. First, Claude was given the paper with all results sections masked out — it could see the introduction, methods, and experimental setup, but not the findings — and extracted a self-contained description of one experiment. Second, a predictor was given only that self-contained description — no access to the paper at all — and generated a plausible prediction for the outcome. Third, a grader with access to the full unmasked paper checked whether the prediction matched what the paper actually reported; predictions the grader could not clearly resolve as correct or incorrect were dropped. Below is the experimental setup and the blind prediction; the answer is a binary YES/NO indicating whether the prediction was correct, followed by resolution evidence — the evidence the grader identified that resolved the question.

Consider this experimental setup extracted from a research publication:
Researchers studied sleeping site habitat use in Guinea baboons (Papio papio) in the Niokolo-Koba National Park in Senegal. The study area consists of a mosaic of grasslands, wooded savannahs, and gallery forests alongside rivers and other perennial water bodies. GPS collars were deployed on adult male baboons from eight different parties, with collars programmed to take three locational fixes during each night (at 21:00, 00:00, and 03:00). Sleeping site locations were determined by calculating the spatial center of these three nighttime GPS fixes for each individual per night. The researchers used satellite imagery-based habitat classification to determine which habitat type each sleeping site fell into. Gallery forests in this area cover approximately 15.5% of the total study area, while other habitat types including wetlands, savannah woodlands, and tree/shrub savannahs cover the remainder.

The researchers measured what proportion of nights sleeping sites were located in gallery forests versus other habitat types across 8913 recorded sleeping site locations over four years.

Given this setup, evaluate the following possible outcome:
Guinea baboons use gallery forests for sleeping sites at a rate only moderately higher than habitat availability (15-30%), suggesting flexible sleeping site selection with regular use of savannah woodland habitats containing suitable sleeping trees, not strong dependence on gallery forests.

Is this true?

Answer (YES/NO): NO